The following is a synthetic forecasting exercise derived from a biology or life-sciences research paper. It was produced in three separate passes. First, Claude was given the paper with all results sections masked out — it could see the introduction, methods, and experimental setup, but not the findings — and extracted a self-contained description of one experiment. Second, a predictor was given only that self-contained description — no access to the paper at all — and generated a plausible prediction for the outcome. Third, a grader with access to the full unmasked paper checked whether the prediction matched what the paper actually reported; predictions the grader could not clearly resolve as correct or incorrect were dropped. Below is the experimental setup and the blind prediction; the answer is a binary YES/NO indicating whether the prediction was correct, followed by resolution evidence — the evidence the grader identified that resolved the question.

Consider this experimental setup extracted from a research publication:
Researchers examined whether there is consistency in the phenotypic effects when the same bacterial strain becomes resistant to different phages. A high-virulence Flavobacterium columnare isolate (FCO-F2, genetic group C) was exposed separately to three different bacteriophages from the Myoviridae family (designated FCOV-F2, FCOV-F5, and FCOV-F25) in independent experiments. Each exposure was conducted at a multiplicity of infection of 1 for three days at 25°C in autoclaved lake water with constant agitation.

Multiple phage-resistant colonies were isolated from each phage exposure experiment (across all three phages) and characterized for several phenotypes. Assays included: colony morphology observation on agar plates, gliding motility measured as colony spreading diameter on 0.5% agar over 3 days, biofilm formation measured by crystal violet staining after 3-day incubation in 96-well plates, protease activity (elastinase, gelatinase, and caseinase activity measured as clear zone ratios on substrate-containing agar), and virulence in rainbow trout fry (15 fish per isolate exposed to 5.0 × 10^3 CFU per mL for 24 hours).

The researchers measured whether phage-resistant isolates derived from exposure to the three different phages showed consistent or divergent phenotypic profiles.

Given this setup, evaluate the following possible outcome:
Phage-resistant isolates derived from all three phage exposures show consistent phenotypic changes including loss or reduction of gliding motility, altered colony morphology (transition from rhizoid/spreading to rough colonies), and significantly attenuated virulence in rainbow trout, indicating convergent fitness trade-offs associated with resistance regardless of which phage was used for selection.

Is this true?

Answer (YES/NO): YES